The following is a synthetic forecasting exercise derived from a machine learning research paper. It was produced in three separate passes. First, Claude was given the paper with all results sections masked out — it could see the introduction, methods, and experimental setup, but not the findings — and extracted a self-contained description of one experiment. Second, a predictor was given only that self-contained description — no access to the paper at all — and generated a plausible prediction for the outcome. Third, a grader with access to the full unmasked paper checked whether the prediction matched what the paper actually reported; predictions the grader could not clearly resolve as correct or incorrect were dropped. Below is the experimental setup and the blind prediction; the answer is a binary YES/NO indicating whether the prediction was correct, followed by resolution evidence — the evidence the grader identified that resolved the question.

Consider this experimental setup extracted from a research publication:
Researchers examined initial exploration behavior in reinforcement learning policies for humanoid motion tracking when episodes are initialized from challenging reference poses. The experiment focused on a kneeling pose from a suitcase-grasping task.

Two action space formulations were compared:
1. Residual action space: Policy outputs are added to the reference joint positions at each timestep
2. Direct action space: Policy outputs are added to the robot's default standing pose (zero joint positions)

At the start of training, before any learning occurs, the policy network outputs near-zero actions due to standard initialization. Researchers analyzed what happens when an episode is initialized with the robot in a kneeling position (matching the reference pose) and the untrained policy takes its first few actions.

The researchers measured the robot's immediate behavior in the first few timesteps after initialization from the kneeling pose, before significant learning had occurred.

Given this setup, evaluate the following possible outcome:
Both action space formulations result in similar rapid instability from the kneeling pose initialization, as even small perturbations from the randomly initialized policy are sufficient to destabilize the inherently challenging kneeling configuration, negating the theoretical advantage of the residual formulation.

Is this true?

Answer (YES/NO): NO